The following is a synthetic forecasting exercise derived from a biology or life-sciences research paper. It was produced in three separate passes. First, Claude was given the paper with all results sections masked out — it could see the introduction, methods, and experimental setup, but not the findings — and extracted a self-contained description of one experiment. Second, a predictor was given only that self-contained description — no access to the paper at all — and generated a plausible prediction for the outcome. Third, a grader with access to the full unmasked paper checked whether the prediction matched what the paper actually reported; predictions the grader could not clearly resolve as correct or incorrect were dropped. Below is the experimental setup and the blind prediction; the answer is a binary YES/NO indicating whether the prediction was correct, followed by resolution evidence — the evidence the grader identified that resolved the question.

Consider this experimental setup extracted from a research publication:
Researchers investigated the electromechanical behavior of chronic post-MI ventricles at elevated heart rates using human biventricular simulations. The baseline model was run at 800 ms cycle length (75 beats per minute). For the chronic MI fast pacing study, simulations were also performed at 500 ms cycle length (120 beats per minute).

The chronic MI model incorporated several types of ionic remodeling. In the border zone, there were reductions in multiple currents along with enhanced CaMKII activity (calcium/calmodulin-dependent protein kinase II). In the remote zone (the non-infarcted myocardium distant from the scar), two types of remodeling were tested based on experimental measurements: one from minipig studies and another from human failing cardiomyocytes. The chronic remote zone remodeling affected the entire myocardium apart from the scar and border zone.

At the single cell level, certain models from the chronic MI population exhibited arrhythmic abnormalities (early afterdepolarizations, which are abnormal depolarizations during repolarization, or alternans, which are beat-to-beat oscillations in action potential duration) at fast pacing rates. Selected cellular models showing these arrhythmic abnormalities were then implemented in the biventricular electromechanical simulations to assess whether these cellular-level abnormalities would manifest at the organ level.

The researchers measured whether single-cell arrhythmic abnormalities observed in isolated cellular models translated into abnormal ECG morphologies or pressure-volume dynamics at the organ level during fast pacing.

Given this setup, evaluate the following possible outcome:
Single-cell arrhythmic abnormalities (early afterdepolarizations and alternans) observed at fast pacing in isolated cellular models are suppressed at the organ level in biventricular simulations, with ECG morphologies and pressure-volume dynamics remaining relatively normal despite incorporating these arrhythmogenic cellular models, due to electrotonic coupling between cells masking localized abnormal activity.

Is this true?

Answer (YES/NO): NO